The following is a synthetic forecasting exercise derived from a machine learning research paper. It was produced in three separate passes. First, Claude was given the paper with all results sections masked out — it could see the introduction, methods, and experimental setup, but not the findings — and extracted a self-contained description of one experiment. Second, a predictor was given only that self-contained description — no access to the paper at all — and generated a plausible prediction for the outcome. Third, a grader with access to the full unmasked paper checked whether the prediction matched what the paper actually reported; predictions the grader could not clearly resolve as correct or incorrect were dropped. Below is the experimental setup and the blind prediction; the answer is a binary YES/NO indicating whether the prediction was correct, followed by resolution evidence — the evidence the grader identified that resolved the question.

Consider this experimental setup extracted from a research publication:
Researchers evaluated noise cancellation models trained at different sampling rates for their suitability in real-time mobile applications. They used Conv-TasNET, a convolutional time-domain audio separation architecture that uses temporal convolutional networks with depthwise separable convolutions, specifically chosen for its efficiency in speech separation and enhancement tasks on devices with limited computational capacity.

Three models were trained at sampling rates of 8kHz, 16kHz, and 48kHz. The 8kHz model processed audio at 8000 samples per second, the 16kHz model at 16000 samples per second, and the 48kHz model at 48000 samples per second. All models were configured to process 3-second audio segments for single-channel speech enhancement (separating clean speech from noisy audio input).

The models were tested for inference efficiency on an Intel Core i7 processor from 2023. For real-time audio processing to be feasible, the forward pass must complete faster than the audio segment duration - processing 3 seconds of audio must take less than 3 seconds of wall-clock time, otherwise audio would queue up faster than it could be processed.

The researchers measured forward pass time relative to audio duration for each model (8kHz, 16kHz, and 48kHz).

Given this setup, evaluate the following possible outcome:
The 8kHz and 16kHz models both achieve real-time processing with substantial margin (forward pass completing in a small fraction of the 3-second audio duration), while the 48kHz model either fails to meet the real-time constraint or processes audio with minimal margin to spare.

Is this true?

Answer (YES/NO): NO